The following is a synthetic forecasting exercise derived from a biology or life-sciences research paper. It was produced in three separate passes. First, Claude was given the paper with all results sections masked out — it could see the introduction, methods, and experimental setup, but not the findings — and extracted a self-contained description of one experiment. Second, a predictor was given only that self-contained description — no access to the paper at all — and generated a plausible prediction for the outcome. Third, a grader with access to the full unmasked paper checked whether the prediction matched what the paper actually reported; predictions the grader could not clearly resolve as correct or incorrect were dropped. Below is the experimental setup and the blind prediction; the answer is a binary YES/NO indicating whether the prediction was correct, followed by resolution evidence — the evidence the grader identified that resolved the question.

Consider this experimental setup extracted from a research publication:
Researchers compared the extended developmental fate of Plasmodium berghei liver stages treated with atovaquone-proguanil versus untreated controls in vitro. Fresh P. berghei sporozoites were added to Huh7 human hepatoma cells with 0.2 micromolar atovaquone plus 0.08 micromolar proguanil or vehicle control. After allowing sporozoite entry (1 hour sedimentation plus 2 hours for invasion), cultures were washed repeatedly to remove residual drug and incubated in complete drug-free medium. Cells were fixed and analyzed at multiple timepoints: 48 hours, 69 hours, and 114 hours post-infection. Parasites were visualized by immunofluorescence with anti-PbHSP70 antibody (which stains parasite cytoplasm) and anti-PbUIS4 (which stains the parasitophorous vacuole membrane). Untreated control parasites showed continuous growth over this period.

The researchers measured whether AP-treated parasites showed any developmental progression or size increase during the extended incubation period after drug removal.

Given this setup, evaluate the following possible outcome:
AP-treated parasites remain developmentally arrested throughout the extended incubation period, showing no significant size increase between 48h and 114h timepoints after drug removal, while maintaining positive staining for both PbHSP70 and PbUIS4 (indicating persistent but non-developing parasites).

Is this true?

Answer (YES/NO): YES